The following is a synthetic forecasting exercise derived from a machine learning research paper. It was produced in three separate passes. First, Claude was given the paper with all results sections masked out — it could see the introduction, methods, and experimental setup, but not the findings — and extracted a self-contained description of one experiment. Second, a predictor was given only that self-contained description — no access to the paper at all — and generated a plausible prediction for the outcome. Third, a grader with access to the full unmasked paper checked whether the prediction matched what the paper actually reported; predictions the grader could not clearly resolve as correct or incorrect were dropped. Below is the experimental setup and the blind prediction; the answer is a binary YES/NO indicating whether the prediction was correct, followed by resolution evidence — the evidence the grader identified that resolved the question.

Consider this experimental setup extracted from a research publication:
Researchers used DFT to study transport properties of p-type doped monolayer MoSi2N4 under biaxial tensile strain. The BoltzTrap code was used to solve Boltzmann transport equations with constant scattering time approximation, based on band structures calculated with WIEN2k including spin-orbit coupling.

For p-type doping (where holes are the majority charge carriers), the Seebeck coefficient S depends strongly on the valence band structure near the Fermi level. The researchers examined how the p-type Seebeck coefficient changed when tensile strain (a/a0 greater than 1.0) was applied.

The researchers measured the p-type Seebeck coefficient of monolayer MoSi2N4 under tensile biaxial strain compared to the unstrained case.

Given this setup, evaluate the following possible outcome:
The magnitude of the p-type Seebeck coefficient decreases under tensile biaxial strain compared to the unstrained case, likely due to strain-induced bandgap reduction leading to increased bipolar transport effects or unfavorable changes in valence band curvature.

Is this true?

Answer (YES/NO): NO